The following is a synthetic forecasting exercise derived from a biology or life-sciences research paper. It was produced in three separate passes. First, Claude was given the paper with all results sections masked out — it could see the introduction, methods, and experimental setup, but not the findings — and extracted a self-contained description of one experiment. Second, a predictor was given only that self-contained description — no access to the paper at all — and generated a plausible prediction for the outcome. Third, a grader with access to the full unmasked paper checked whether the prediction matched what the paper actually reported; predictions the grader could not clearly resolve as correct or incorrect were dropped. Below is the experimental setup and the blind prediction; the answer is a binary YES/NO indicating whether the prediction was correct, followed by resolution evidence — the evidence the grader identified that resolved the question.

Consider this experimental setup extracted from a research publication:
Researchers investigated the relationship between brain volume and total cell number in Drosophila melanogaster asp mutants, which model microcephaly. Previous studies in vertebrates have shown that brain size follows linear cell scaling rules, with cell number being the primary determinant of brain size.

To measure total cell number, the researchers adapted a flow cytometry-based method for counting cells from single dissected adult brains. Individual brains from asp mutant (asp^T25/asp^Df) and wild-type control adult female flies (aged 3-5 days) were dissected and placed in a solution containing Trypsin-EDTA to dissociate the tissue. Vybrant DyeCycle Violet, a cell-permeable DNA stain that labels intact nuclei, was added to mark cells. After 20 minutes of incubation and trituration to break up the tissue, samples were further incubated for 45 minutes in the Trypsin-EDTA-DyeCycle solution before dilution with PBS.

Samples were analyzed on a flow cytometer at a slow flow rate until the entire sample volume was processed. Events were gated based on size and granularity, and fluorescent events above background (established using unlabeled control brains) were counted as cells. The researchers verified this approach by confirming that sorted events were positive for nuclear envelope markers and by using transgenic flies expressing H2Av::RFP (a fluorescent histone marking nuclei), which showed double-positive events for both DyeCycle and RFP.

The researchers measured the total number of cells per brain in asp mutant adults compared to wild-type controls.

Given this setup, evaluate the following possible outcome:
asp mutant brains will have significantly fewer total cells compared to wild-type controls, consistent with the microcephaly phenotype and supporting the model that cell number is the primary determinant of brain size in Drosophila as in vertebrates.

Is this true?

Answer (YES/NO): YES